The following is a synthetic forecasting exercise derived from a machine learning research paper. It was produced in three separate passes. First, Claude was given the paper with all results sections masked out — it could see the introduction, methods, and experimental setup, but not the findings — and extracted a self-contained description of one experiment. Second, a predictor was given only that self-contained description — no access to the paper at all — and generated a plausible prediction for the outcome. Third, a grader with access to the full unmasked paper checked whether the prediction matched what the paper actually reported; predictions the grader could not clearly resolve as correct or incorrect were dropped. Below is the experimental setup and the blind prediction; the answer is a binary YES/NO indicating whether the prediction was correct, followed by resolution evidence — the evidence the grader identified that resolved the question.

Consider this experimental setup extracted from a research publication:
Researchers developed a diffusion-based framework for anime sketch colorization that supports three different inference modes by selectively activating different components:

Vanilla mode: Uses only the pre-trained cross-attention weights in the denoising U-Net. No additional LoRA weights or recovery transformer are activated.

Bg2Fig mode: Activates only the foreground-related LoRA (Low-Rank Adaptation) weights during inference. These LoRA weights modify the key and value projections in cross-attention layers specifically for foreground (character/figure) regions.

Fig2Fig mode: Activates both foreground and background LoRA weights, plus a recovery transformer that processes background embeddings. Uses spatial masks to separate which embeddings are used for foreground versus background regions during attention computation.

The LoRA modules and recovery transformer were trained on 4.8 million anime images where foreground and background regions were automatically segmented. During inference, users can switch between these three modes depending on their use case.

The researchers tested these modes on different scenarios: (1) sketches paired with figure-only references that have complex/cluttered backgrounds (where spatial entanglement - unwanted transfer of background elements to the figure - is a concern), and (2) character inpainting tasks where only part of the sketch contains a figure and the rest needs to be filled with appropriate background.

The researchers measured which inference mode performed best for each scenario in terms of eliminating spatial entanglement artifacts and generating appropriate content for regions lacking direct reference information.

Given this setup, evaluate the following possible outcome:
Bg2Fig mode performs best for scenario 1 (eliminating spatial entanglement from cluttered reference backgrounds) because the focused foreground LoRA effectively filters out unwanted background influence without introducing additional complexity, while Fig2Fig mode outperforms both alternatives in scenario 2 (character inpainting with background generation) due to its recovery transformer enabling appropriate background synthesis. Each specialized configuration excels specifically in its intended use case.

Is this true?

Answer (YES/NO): NO